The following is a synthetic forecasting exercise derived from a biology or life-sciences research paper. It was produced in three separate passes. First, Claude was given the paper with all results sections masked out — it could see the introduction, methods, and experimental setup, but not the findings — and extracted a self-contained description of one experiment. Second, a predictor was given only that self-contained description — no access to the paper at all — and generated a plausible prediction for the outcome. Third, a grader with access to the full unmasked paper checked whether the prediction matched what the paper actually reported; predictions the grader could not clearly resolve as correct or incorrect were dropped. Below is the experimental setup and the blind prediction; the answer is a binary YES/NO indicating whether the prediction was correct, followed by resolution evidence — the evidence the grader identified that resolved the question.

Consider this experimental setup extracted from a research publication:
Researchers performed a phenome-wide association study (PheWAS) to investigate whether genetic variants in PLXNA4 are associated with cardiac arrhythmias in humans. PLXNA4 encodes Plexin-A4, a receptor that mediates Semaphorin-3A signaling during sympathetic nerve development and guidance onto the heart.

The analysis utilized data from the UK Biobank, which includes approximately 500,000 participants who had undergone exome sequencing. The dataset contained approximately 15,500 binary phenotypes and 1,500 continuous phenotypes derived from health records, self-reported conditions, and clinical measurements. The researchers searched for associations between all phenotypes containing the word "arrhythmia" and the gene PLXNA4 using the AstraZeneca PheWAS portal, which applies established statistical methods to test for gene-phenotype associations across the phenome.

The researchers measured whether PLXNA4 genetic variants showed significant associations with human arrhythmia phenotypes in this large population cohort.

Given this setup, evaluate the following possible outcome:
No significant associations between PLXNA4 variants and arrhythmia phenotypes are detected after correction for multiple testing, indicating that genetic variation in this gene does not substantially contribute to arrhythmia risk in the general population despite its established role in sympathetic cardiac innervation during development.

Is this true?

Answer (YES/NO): NO